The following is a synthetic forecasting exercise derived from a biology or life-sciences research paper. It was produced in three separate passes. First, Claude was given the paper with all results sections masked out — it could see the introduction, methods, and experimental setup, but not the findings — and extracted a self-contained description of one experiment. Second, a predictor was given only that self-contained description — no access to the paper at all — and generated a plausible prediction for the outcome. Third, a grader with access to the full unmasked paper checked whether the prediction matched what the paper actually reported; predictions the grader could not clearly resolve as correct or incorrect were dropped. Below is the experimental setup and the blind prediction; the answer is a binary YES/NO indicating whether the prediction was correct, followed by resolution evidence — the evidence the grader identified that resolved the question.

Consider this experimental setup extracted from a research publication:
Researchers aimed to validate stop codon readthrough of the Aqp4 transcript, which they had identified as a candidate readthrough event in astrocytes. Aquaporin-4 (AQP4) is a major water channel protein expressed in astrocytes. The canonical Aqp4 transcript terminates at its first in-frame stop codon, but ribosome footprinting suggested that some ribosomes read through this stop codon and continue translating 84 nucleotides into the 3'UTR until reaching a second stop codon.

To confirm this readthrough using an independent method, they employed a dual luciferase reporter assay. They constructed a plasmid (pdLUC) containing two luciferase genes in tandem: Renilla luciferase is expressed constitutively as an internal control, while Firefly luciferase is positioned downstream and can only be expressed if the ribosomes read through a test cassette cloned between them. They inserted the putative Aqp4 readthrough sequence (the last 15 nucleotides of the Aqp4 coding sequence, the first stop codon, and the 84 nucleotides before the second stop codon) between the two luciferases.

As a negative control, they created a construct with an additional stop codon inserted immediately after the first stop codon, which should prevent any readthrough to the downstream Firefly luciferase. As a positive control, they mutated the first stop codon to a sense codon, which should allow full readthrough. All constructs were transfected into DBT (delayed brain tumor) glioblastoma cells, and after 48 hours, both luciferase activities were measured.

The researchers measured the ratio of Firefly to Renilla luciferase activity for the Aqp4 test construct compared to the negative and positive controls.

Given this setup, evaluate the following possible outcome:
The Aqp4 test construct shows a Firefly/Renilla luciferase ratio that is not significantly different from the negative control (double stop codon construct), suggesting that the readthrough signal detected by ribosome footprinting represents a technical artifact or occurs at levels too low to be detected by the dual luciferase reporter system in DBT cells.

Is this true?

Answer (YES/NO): NO